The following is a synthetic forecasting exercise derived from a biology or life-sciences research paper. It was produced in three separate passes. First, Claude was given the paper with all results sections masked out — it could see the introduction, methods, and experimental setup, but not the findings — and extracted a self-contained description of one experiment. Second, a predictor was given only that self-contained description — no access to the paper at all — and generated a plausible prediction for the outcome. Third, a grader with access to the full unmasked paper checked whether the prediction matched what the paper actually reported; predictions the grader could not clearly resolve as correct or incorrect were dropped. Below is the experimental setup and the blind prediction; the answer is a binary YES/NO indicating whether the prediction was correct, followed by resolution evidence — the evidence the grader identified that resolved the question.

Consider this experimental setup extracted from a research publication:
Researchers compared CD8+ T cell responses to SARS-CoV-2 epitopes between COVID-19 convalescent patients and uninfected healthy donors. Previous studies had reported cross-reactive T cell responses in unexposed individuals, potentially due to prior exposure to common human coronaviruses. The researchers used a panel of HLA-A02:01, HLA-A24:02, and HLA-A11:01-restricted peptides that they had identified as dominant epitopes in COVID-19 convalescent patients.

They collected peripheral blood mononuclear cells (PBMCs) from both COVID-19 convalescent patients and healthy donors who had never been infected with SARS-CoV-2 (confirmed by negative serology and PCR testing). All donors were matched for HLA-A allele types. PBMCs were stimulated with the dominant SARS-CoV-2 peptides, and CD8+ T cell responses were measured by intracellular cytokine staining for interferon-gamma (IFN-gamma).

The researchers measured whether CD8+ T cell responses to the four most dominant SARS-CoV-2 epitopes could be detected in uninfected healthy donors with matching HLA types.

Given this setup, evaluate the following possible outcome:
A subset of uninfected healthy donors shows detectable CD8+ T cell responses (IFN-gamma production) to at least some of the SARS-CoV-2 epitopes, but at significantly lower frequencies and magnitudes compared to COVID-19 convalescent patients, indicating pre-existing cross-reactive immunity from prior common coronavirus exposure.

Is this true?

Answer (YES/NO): NO